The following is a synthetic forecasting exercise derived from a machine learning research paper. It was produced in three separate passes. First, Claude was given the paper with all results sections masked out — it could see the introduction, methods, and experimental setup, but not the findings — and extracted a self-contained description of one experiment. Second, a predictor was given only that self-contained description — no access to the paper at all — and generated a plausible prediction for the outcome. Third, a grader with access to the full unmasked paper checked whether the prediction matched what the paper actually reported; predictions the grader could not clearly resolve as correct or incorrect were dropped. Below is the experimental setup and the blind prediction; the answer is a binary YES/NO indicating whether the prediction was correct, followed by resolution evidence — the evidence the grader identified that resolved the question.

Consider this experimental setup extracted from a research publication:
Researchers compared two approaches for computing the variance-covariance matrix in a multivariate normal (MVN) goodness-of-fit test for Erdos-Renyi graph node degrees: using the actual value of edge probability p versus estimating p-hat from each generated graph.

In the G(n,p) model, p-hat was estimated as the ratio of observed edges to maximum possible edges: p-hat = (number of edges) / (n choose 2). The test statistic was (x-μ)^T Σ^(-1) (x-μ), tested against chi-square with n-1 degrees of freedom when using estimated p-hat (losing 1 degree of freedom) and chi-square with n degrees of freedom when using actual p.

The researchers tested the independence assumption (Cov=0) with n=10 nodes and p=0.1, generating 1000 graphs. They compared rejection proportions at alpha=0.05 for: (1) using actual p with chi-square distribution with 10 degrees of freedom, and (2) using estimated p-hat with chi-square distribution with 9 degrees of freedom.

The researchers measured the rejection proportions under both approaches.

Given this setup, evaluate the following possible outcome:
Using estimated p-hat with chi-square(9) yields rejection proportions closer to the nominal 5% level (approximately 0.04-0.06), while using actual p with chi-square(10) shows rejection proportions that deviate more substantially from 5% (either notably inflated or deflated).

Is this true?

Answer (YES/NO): NO